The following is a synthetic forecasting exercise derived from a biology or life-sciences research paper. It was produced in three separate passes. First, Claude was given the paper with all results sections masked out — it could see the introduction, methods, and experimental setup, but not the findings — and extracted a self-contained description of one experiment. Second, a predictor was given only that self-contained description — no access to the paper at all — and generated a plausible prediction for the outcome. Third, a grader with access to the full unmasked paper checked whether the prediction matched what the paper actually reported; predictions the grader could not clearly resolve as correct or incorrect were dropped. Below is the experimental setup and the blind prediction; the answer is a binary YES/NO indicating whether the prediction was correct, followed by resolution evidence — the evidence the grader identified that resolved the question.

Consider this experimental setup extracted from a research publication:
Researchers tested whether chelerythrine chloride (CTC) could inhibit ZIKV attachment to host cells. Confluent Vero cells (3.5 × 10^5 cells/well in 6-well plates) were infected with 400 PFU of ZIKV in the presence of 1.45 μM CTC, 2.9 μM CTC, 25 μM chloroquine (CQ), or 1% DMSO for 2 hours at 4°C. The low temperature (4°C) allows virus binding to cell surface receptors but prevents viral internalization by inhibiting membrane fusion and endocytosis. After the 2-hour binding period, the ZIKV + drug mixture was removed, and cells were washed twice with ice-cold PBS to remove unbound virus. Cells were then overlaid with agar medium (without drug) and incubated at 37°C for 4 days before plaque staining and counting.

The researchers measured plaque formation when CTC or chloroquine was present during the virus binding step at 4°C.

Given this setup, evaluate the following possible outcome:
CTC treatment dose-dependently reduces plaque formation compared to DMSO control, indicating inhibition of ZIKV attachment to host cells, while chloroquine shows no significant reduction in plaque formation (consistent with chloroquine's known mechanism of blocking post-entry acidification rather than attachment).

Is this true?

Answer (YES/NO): YES